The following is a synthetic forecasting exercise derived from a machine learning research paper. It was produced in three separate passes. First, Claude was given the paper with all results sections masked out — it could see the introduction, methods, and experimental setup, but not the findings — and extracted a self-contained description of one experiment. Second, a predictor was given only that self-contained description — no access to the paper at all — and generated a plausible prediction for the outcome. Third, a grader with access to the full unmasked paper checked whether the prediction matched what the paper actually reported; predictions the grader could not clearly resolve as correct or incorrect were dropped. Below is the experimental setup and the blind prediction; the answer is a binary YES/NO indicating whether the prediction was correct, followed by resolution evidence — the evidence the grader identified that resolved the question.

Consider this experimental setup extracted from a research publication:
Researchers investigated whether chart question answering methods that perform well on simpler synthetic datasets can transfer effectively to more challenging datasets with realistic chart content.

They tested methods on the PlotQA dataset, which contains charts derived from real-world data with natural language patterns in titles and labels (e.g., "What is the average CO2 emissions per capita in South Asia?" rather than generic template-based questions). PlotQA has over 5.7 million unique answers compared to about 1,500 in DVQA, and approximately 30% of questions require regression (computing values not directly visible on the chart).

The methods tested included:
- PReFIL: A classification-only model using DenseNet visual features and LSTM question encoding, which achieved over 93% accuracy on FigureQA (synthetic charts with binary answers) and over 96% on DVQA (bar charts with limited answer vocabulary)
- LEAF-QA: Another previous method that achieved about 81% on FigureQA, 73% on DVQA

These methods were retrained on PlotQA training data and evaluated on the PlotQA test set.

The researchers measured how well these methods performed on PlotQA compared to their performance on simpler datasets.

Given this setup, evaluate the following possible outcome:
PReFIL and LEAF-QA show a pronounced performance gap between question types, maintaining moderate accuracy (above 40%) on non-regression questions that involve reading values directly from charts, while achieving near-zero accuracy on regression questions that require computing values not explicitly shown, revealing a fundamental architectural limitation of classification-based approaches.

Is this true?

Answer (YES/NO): NO